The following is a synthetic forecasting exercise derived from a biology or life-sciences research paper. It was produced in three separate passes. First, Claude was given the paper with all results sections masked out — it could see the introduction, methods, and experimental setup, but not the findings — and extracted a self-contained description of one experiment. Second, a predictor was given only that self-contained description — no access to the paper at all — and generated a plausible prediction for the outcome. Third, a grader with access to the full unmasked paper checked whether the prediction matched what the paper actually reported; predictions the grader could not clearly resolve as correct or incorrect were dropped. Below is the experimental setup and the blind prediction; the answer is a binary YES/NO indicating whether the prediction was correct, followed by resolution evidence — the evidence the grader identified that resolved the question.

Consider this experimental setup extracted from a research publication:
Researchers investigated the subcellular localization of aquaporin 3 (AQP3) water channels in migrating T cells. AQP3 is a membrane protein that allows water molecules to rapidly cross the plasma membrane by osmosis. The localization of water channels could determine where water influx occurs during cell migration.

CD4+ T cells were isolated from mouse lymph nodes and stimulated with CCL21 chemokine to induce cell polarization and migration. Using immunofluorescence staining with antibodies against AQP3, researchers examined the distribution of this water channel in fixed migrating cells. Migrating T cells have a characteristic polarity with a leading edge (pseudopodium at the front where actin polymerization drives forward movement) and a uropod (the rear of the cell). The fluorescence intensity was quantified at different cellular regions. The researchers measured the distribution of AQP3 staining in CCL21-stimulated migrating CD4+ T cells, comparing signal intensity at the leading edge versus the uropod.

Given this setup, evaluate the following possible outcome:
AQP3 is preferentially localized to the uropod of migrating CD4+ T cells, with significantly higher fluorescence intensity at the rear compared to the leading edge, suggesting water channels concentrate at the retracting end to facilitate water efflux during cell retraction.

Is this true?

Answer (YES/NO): NO